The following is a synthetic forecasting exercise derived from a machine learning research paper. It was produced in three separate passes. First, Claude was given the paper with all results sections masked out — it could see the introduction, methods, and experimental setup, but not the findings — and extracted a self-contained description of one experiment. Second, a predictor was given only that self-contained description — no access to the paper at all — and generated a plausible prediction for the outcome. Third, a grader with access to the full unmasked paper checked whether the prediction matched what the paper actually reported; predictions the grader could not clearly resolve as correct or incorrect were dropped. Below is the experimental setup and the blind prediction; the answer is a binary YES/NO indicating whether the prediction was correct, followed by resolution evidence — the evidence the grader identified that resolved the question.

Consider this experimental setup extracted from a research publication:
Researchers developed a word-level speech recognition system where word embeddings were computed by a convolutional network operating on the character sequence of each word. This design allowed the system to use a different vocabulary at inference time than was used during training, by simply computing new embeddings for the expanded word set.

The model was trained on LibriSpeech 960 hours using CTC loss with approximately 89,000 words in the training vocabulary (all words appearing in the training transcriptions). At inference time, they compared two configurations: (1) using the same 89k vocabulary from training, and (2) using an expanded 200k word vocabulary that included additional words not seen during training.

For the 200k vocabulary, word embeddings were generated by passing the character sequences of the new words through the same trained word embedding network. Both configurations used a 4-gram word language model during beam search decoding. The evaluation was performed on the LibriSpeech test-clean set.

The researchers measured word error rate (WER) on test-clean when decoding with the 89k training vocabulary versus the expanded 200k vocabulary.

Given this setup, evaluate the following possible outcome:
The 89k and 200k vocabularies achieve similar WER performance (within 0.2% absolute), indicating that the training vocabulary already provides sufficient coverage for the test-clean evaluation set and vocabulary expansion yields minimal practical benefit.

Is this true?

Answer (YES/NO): YES